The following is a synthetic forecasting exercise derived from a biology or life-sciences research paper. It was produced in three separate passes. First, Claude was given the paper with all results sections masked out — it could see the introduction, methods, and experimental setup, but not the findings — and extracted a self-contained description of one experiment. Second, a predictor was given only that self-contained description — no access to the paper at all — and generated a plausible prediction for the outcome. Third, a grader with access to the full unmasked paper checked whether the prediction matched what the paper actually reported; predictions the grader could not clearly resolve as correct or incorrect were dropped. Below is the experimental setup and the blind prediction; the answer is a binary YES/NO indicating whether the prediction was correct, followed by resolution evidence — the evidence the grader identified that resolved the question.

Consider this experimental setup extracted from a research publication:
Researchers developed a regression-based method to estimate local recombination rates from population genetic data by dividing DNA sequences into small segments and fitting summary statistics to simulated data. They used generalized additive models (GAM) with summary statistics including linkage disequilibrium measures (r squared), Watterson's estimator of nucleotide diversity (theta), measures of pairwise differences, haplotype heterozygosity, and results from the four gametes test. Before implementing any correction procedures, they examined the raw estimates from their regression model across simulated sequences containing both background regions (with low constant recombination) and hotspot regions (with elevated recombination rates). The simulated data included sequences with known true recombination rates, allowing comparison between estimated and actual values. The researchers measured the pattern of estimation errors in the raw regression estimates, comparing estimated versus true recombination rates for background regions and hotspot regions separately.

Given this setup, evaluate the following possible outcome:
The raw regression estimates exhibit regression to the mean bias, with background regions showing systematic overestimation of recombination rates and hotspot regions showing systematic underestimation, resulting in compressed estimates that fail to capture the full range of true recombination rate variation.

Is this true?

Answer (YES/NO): YES